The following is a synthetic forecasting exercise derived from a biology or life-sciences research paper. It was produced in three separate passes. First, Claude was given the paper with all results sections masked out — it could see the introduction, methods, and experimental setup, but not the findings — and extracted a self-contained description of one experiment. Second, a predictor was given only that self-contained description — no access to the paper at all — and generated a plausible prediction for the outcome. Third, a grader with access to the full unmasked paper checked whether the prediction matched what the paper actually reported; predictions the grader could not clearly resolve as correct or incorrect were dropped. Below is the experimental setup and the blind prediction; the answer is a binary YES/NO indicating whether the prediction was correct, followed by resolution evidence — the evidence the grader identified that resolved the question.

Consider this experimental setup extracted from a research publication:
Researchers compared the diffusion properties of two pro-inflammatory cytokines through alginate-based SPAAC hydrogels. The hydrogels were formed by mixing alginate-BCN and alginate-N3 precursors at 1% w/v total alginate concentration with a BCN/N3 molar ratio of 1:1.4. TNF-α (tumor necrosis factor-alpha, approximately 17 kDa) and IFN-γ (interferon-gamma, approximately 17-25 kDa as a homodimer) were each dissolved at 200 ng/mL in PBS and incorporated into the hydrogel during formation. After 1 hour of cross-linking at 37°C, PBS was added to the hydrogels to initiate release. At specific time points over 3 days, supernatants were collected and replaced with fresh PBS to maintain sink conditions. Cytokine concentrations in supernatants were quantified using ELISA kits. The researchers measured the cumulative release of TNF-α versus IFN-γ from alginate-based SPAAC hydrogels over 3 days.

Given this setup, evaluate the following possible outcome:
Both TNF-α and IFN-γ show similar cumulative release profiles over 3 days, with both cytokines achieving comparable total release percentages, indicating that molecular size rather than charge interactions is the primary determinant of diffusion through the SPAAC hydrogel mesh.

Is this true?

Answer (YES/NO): NO